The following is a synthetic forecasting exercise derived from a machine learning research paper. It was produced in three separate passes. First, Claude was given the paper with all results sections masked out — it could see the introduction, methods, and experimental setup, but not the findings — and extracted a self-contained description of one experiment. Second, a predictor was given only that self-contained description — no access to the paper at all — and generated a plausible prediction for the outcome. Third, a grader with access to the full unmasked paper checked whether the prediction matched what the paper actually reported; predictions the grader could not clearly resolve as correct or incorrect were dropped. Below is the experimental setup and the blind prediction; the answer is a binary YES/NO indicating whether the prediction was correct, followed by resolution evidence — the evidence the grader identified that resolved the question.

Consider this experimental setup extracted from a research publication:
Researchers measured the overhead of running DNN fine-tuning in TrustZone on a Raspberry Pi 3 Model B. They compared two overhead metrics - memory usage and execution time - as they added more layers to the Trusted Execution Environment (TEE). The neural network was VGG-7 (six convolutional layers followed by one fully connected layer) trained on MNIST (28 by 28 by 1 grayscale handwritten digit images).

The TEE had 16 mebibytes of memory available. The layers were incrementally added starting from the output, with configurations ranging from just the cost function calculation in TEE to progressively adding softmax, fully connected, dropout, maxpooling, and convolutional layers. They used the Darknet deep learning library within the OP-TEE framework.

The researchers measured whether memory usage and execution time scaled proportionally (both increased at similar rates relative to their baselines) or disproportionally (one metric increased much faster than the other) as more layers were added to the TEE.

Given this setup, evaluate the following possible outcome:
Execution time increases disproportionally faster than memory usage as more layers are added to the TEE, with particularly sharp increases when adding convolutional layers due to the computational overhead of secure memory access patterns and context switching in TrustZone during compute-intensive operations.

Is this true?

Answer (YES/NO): NO